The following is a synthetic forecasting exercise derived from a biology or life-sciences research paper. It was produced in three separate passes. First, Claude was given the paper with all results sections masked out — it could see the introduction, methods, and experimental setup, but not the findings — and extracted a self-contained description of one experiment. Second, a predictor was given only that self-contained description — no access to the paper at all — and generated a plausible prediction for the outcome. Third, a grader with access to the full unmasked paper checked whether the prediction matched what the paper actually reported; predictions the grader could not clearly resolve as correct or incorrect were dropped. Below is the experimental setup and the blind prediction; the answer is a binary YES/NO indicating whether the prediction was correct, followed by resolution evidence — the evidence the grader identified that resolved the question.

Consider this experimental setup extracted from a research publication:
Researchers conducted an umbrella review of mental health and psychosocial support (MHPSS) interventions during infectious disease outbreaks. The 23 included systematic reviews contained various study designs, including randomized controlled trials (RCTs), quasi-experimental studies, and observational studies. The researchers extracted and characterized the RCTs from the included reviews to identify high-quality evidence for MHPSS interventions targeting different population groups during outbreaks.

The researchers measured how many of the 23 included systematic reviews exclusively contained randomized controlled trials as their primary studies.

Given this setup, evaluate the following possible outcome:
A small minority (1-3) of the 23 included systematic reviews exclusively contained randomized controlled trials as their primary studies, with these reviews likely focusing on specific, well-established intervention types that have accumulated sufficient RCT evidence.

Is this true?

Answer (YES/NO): YES